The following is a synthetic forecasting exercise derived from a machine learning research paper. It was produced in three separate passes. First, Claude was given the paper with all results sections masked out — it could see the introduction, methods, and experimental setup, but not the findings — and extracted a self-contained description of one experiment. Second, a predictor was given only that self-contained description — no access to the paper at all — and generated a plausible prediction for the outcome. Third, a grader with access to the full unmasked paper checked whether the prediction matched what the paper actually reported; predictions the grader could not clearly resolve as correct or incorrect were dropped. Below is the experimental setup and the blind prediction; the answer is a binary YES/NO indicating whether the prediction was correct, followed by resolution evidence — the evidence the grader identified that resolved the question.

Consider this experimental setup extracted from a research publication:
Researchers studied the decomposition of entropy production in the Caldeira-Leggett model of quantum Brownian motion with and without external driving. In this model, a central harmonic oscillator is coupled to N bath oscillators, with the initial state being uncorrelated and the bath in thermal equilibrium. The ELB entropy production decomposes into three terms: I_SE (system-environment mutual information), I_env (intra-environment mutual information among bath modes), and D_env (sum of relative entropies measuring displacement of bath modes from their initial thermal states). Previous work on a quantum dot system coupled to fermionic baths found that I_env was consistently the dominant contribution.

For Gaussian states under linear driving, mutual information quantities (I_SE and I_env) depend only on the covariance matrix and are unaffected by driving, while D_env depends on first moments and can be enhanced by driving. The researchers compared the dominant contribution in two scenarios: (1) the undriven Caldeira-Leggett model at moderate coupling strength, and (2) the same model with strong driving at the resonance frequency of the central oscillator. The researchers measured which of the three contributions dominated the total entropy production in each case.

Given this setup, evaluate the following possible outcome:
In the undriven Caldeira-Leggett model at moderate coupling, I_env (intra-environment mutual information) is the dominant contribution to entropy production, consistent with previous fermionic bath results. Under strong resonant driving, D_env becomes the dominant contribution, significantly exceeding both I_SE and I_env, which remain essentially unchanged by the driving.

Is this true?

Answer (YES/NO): YES